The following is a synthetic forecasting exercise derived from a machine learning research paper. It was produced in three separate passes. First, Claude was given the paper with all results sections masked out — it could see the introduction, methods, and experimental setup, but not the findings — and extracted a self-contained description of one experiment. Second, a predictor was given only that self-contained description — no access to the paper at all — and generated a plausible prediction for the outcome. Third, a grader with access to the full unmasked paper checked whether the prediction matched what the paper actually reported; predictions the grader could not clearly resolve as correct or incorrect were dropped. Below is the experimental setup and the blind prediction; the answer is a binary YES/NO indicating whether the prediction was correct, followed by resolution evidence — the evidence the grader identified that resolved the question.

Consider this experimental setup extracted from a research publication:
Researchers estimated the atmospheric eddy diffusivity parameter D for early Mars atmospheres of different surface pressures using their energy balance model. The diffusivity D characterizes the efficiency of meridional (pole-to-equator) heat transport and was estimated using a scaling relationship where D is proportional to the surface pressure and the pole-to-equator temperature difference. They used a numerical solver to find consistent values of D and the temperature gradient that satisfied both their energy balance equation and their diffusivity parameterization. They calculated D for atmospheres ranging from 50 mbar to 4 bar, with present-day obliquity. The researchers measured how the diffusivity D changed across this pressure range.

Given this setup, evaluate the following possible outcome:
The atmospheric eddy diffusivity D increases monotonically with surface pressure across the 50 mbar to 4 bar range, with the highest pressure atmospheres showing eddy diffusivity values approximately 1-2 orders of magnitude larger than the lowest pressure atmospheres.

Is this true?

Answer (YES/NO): YES